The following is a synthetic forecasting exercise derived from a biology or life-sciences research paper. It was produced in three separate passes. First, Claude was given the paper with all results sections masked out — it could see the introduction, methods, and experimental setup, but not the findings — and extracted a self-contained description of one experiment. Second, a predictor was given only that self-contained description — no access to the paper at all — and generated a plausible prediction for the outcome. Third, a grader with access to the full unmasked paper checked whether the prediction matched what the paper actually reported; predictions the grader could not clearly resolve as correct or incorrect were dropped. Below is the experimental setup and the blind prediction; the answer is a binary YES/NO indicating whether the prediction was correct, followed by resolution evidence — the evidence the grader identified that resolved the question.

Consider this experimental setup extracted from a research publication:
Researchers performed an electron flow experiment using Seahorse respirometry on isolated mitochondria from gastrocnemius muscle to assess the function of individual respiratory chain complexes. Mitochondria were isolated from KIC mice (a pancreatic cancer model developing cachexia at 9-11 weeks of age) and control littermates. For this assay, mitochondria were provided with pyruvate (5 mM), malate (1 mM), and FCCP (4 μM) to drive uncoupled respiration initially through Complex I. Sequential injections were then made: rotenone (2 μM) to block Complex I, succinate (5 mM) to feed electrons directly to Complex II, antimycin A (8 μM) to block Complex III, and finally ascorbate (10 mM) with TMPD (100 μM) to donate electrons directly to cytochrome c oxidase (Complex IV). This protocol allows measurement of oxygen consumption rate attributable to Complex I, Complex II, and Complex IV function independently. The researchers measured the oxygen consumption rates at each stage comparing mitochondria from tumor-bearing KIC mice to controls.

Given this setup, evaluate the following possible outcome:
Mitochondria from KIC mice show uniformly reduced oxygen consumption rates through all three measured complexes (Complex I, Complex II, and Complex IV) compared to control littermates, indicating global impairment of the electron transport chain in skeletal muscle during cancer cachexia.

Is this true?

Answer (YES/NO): YES